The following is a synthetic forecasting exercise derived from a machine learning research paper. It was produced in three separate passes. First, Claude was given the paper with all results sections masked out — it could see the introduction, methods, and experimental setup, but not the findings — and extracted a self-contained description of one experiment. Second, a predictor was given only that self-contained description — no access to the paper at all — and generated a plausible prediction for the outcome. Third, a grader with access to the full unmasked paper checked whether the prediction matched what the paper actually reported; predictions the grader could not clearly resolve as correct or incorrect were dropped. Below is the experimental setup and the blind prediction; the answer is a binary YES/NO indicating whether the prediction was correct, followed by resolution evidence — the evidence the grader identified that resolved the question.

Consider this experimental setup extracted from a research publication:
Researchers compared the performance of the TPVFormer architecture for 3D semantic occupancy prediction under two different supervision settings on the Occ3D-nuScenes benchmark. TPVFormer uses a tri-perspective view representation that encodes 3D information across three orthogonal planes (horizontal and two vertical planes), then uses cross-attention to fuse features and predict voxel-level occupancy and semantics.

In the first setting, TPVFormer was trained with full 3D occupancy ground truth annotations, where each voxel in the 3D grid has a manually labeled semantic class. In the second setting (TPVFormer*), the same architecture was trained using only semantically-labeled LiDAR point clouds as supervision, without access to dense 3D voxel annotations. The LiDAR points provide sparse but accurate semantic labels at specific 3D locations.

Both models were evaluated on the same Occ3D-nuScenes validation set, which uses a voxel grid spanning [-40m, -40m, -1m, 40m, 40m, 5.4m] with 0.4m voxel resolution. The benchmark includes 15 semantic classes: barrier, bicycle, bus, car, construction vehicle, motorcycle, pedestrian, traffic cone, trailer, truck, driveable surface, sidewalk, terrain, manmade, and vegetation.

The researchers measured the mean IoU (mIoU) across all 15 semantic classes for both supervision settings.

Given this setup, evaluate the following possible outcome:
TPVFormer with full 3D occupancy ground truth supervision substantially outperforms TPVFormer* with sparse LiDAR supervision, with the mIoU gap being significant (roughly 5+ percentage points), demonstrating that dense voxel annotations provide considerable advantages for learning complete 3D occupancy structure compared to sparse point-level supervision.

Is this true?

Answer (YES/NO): YES